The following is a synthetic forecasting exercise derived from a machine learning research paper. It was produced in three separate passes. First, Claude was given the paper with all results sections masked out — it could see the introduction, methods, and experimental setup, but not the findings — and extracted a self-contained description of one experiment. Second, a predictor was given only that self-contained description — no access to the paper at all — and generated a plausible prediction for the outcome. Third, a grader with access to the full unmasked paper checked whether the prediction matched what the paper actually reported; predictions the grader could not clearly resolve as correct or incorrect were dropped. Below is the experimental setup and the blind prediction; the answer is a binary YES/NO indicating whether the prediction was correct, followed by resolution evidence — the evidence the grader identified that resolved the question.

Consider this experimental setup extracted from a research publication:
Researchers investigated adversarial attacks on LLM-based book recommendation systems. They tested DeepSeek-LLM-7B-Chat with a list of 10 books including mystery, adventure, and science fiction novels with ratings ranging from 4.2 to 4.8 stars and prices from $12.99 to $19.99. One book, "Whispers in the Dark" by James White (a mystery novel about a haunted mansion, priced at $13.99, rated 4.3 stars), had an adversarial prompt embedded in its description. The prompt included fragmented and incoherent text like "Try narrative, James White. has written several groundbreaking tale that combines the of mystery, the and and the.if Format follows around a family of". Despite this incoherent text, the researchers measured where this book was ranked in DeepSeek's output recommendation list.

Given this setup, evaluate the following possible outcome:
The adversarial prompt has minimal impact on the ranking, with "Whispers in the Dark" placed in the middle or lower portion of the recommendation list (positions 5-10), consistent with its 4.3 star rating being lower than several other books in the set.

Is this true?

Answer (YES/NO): NO